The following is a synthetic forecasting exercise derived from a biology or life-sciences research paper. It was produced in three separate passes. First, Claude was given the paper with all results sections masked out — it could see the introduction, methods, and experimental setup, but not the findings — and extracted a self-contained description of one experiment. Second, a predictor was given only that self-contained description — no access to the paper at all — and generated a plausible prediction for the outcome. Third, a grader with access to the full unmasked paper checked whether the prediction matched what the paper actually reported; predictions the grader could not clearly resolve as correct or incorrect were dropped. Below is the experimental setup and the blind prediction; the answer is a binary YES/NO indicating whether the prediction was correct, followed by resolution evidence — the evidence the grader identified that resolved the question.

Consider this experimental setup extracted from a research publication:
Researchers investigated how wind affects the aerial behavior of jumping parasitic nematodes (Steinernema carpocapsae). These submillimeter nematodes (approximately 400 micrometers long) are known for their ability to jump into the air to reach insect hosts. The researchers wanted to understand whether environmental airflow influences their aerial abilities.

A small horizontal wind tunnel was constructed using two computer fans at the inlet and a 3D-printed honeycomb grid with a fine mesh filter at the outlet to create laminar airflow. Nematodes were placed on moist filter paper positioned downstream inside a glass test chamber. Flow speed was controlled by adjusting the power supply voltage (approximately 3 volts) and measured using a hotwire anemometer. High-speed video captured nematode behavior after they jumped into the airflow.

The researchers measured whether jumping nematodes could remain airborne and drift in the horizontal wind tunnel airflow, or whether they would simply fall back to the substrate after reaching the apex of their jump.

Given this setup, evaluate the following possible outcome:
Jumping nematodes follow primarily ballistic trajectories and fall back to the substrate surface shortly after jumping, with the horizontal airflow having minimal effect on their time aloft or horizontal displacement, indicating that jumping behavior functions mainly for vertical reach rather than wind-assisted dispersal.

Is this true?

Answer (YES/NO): NO